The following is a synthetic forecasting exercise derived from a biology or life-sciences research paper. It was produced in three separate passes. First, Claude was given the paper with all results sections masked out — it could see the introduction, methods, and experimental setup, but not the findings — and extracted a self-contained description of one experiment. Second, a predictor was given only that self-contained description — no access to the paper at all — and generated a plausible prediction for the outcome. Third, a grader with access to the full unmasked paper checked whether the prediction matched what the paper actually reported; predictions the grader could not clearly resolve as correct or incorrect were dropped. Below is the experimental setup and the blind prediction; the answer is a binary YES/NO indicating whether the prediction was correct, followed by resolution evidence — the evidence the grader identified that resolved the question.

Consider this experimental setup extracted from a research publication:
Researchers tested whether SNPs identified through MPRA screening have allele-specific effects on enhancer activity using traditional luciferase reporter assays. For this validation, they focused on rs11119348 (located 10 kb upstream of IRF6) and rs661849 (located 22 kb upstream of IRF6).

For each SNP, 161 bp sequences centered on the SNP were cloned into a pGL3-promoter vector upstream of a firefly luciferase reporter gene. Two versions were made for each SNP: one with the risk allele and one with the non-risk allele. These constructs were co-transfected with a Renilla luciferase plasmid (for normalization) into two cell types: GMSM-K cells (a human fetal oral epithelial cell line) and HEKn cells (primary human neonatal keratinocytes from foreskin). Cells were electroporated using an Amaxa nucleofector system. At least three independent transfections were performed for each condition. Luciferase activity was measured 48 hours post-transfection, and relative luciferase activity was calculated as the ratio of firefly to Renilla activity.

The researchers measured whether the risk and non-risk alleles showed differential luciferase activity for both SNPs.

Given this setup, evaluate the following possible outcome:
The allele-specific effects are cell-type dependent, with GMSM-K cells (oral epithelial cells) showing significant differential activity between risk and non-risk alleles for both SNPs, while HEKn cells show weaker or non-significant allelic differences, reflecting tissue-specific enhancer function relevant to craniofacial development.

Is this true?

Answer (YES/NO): NO